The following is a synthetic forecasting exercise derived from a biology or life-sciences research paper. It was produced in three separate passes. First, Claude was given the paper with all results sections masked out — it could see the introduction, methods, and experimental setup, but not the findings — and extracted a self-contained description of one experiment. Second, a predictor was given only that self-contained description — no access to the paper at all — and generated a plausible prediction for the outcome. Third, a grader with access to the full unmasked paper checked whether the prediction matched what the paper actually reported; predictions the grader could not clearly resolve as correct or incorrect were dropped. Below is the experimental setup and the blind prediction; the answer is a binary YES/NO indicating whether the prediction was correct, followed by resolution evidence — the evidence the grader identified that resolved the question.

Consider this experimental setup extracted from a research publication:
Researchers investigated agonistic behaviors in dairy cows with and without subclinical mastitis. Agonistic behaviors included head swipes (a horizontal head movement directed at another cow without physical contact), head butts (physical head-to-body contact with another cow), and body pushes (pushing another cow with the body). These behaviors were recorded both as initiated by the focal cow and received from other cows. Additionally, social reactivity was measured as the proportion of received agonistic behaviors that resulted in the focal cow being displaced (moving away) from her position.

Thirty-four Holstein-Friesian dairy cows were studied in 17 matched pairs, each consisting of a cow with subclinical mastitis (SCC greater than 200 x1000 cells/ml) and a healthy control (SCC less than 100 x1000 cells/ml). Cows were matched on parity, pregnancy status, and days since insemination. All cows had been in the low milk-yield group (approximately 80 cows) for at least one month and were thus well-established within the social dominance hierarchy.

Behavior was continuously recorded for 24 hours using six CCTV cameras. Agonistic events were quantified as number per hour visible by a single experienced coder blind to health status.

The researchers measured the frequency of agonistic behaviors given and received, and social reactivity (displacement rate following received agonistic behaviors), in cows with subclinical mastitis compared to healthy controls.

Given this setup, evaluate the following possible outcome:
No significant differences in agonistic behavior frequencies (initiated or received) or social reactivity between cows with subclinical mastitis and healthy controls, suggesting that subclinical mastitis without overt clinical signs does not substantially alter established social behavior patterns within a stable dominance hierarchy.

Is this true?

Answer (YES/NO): NO